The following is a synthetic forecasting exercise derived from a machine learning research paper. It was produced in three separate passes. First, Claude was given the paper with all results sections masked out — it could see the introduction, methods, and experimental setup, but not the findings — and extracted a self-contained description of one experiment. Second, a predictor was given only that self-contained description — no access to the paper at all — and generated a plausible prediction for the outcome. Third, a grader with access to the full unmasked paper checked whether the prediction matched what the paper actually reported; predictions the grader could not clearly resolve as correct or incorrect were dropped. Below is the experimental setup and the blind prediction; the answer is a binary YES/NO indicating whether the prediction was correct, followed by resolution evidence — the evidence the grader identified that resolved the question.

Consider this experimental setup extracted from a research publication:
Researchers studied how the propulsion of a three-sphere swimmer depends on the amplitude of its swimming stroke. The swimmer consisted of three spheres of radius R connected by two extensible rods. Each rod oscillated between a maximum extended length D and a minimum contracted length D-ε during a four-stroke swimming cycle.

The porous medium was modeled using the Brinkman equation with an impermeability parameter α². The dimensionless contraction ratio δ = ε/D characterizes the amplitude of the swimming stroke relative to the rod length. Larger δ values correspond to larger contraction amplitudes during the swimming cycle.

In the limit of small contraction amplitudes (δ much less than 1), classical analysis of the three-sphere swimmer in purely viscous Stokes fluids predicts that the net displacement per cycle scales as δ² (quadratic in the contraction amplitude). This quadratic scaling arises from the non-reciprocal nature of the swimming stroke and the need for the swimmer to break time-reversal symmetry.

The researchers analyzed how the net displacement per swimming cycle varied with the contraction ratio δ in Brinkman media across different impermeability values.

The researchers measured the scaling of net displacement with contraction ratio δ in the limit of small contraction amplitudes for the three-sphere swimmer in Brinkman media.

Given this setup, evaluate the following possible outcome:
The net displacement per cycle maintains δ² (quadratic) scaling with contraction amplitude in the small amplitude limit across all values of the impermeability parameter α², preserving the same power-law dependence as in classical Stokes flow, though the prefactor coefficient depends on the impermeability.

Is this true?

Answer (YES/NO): YES